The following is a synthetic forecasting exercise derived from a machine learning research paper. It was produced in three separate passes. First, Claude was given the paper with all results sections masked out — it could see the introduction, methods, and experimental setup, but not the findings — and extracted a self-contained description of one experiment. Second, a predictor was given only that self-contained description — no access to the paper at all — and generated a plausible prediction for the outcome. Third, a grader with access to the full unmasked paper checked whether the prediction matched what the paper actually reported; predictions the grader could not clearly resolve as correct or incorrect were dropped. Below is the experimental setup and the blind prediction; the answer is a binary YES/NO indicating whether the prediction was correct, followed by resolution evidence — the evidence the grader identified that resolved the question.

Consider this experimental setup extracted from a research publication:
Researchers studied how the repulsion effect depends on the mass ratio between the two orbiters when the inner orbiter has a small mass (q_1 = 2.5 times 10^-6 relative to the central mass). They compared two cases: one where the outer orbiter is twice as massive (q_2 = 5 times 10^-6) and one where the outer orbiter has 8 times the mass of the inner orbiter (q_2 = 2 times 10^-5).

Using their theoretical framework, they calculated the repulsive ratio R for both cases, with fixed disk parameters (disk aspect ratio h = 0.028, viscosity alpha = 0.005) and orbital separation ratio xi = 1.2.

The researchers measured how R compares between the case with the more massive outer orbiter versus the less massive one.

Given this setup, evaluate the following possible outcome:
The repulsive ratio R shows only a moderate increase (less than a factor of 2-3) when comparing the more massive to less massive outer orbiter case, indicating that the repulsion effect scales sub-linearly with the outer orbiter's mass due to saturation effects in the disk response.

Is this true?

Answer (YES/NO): NO